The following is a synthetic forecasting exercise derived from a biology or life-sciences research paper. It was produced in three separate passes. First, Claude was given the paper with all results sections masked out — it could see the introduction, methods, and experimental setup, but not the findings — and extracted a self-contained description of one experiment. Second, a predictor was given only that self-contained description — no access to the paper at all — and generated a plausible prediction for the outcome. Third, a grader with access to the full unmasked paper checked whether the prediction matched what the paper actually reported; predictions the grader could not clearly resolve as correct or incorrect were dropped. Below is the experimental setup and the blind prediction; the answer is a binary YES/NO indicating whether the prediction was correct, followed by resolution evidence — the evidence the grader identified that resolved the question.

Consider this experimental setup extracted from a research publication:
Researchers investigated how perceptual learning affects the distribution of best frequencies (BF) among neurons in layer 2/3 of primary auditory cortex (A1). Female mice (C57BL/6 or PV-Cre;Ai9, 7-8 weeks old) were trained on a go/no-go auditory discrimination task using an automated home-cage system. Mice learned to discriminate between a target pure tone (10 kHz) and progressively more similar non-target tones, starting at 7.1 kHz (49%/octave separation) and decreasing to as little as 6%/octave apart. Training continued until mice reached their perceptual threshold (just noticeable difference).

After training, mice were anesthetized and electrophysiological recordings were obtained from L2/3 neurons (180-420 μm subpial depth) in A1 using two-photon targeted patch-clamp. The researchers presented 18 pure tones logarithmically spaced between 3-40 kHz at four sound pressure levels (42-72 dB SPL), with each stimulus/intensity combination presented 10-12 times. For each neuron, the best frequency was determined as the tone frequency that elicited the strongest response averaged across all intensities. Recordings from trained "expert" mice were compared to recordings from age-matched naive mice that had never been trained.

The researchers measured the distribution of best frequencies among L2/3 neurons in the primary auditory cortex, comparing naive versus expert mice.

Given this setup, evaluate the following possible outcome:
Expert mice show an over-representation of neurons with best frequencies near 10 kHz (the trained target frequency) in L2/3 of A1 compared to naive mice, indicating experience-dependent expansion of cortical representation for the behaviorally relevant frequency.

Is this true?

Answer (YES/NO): YES